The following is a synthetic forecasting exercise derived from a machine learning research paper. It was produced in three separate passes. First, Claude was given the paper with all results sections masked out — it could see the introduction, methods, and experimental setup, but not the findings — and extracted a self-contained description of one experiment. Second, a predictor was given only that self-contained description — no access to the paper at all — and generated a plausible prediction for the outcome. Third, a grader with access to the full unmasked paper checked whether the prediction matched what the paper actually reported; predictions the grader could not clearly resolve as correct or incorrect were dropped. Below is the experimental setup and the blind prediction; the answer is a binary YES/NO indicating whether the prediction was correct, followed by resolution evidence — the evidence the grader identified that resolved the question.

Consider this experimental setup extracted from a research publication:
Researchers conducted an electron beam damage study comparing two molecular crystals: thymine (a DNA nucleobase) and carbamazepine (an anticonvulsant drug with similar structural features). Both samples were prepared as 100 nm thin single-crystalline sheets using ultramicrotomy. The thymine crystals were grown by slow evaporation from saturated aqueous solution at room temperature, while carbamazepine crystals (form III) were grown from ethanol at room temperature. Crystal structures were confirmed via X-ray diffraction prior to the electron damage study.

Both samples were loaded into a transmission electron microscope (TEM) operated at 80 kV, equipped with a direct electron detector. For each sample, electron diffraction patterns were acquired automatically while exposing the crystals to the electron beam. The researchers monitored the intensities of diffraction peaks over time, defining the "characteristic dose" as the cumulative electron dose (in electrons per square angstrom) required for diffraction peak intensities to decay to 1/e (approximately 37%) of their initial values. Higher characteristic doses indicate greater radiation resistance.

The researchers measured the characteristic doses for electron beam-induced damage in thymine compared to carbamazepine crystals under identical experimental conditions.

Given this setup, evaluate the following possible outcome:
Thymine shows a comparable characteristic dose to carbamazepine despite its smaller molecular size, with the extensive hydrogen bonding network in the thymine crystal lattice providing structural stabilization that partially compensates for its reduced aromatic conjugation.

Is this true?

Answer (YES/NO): NO